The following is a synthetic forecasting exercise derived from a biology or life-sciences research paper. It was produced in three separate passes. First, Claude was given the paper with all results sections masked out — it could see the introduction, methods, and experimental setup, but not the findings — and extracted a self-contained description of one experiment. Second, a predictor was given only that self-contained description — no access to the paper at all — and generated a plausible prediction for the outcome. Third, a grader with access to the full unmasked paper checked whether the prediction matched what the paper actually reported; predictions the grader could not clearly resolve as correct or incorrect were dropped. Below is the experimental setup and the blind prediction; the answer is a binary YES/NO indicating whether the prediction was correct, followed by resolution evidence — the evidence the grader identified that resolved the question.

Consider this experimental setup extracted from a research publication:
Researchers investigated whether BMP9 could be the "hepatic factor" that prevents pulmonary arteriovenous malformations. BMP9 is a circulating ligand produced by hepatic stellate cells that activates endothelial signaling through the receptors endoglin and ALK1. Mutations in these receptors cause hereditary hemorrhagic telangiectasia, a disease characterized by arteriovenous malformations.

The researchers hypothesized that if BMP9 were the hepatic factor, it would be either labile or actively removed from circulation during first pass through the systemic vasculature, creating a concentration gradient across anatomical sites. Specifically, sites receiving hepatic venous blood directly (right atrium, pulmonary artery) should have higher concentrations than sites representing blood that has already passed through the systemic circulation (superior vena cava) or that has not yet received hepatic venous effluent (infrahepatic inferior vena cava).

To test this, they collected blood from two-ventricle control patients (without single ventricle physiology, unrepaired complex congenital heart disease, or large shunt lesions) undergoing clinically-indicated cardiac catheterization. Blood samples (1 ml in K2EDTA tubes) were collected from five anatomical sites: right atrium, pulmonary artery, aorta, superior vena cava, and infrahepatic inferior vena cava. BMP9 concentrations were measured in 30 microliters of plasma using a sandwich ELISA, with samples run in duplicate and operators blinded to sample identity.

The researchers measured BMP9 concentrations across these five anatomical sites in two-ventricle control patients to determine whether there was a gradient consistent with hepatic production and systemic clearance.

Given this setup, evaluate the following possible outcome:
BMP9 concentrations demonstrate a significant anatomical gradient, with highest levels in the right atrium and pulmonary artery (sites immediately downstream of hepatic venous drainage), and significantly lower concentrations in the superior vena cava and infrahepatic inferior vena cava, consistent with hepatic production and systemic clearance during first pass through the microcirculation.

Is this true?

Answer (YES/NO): NO